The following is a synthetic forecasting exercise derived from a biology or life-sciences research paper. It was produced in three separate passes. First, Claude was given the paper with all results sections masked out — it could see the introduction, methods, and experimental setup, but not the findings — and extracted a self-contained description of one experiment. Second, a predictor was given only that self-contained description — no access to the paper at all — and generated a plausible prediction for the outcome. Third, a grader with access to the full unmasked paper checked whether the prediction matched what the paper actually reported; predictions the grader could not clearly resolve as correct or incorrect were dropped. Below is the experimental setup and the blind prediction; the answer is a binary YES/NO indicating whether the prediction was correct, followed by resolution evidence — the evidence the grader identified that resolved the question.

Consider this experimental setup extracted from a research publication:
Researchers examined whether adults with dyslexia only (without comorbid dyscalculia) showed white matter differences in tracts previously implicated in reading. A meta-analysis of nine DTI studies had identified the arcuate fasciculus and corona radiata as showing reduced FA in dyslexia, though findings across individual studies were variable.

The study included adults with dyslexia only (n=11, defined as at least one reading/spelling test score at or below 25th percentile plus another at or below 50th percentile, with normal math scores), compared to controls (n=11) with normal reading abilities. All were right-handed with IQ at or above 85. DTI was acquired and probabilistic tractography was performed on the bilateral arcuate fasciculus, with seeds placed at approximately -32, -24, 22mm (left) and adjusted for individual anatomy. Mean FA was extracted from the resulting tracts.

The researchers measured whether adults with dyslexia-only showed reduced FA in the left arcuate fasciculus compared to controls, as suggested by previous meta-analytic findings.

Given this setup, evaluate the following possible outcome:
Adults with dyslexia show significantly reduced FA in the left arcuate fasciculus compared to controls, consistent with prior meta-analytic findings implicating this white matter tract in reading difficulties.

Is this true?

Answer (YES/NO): NO